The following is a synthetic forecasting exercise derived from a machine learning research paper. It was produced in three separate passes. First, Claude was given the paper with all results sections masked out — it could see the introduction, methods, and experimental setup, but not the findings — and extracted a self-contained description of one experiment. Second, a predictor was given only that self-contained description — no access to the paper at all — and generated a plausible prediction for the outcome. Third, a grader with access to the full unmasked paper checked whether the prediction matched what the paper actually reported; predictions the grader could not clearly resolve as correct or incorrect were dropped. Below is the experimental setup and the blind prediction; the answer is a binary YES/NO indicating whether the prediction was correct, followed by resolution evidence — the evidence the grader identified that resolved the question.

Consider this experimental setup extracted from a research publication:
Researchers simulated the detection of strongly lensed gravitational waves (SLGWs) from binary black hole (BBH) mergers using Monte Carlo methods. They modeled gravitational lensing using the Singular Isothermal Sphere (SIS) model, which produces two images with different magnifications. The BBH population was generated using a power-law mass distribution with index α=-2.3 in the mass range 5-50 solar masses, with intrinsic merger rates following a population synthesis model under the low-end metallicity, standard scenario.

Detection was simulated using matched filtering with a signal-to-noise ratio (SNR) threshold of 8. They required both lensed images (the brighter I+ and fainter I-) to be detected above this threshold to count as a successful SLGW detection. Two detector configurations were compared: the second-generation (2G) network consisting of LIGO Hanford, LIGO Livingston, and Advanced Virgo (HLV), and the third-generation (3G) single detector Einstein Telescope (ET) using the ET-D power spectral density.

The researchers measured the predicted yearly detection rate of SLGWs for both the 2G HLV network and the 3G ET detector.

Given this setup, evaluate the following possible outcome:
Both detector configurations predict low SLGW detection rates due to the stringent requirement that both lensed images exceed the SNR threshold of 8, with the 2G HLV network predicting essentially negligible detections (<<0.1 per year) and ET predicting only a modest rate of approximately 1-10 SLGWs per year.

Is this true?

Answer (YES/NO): NO